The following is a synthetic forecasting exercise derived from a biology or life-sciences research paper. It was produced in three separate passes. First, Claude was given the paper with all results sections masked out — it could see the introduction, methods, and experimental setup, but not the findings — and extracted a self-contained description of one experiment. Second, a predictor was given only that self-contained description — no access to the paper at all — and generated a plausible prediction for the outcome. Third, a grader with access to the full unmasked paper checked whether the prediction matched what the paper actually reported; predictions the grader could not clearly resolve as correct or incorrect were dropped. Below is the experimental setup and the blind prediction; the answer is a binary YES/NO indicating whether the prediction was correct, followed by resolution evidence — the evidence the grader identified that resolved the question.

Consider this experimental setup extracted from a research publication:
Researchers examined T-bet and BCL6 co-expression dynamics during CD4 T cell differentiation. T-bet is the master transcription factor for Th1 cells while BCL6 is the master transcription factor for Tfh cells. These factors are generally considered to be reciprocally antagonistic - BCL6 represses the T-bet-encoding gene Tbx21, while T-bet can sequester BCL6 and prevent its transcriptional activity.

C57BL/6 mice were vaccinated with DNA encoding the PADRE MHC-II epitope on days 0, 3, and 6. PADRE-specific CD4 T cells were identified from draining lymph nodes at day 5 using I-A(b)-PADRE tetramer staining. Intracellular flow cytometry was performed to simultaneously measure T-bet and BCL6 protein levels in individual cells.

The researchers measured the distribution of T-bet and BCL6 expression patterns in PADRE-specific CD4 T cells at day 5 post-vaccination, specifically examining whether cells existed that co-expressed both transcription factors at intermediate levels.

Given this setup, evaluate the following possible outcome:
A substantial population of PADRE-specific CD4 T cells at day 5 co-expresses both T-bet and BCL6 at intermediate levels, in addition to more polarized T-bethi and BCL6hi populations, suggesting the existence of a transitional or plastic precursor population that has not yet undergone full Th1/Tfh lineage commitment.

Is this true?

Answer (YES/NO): YES